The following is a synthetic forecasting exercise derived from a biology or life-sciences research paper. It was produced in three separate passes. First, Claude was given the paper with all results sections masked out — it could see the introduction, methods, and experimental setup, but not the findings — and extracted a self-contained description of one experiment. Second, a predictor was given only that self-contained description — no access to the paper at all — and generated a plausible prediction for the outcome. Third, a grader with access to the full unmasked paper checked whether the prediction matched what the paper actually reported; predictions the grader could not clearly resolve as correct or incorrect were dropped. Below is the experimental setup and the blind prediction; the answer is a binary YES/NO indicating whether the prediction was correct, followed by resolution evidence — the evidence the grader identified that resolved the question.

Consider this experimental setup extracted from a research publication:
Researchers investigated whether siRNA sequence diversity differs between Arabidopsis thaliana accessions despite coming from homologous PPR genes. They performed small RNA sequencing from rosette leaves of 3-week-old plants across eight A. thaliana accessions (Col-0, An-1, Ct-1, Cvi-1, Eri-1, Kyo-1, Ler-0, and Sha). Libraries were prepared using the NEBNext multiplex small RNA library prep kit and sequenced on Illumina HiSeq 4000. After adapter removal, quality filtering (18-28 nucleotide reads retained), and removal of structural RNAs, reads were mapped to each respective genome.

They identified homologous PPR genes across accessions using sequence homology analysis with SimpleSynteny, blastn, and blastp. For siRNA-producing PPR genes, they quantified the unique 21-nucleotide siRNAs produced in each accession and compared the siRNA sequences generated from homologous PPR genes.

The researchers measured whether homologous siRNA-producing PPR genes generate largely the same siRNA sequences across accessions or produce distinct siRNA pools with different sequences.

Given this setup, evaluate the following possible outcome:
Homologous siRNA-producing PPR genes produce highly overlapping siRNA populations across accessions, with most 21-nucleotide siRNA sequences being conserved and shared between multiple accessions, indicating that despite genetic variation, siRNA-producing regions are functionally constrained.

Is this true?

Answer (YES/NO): NO